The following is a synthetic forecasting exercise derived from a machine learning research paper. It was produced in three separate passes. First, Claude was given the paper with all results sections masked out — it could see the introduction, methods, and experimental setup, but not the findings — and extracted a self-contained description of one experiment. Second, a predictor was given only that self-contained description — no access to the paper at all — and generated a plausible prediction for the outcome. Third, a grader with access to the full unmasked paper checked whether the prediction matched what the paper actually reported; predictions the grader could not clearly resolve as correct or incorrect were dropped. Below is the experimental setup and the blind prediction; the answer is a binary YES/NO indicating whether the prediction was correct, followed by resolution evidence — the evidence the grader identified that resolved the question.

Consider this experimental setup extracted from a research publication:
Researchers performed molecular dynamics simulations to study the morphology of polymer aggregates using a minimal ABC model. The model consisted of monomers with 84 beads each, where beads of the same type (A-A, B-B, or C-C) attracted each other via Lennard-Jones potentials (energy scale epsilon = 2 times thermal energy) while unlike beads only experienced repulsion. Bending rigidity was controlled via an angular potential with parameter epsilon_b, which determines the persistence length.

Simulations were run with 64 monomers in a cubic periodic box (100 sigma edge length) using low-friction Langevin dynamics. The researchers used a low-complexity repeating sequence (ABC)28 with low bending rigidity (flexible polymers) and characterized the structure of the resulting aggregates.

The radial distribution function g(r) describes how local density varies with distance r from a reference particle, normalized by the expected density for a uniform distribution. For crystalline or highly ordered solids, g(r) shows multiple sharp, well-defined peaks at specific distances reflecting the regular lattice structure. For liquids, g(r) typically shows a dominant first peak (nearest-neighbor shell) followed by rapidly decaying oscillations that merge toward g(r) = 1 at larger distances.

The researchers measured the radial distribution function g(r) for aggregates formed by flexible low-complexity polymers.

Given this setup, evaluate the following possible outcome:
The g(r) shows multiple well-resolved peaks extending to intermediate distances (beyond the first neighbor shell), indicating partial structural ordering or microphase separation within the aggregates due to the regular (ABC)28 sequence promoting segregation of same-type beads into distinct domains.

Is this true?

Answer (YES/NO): NO